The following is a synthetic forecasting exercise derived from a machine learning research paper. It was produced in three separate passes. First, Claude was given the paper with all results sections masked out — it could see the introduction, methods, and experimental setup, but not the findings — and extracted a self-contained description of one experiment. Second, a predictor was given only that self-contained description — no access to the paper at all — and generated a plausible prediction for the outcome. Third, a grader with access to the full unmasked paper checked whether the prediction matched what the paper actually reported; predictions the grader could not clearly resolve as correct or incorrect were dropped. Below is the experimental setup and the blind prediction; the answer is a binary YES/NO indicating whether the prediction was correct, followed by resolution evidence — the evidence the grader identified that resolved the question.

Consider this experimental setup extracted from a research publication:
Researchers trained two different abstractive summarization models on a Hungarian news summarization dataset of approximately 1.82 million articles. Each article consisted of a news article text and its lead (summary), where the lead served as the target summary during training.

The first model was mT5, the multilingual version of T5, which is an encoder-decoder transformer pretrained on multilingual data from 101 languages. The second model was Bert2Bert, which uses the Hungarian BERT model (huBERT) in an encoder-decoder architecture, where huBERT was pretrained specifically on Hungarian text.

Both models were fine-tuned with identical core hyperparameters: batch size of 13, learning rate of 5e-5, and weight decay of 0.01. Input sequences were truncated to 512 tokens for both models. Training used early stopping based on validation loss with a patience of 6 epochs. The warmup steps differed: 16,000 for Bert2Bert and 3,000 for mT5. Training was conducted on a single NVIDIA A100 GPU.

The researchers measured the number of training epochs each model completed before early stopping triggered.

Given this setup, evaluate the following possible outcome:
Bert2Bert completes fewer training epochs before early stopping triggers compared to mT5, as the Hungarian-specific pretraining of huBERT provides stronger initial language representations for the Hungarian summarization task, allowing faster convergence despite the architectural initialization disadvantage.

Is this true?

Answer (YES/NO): YES